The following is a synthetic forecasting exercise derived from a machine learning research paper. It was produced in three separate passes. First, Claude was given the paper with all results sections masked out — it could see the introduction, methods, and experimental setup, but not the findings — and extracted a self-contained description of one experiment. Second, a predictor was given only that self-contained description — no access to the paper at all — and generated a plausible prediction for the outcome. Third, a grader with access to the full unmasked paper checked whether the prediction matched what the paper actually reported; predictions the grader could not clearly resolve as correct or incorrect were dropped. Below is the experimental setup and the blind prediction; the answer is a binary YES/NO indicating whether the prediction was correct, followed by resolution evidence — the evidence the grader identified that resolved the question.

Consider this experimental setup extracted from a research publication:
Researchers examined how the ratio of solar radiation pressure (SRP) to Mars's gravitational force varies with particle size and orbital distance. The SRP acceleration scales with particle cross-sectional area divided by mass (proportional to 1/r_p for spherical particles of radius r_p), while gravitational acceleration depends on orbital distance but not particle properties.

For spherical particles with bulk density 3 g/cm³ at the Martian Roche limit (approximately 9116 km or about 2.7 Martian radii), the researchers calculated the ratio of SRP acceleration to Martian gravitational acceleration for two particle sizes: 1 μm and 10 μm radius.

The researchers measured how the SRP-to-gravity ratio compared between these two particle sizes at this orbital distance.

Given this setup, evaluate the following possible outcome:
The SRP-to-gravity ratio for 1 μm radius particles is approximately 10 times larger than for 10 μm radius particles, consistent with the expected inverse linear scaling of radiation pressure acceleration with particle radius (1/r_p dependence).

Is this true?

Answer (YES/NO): NO